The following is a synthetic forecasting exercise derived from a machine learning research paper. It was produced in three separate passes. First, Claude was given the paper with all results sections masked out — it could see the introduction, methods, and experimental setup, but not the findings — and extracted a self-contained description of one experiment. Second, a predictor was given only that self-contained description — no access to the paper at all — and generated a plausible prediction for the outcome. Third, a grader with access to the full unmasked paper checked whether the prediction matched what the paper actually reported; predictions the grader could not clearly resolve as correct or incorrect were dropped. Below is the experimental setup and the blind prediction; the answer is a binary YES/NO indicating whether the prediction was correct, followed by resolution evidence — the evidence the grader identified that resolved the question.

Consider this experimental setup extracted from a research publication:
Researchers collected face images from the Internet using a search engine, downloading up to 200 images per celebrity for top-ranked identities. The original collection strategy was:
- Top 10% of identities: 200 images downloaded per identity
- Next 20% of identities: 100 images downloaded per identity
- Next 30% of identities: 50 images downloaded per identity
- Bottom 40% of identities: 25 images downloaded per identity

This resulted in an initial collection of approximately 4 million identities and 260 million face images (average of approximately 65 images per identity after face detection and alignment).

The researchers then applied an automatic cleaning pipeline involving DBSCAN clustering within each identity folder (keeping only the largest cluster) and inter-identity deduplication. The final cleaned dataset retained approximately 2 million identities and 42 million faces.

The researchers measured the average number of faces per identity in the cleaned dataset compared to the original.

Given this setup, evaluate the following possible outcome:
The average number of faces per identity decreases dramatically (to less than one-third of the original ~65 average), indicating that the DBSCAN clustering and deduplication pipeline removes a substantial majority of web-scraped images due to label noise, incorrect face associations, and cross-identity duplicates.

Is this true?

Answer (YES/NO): YES